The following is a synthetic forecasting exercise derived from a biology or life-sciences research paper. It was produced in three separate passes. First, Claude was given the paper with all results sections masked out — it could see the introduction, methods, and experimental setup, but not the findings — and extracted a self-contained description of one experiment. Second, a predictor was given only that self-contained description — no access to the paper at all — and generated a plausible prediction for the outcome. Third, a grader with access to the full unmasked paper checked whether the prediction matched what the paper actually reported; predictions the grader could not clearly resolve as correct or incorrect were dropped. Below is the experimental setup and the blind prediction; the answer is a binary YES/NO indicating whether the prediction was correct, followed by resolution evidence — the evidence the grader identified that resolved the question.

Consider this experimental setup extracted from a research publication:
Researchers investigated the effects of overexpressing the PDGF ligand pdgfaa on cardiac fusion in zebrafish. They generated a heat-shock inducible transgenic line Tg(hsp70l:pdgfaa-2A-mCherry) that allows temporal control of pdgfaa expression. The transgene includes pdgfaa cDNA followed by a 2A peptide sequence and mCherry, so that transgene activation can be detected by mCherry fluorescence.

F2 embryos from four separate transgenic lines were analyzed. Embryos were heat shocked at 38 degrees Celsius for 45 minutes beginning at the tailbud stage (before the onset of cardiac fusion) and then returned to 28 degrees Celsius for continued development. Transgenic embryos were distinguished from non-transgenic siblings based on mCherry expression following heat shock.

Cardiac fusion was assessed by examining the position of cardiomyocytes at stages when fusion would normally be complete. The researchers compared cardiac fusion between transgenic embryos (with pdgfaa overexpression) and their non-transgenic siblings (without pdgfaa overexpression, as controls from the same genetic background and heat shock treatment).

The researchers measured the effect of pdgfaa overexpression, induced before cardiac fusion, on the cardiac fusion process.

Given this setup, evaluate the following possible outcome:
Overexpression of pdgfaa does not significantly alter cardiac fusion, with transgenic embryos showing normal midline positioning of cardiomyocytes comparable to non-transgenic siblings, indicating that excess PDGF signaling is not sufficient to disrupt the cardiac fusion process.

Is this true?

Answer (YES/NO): NO